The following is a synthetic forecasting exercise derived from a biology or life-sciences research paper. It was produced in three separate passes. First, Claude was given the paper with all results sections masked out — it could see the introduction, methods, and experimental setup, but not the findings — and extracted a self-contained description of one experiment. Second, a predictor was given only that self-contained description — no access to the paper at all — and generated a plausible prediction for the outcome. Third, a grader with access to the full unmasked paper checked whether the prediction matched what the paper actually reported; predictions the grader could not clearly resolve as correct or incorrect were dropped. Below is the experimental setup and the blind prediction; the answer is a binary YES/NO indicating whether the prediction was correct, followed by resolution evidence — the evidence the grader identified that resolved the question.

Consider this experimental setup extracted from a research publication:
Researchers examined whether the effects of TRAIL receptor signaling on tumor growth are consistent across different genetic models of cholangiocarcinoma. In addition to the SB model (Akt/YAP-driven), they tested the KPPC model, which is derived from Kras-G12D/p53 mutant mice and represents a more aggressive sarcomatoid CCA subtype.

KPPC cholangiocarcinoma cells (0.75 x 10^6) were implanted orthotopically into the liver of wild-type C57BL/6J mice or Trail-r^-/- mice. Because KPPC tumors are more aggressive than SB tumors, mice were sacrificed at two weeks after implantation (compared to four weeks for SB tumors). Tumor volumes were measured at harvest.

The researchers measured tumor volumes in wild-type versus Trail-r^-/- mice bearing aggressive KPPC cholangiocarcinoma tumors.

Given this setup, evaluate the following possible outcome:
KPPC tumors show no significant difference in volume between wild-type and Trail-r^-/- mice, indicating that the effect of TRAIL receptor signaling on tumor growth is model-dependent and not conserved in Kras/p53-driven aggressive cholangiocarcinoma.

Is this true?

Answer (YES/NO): NO